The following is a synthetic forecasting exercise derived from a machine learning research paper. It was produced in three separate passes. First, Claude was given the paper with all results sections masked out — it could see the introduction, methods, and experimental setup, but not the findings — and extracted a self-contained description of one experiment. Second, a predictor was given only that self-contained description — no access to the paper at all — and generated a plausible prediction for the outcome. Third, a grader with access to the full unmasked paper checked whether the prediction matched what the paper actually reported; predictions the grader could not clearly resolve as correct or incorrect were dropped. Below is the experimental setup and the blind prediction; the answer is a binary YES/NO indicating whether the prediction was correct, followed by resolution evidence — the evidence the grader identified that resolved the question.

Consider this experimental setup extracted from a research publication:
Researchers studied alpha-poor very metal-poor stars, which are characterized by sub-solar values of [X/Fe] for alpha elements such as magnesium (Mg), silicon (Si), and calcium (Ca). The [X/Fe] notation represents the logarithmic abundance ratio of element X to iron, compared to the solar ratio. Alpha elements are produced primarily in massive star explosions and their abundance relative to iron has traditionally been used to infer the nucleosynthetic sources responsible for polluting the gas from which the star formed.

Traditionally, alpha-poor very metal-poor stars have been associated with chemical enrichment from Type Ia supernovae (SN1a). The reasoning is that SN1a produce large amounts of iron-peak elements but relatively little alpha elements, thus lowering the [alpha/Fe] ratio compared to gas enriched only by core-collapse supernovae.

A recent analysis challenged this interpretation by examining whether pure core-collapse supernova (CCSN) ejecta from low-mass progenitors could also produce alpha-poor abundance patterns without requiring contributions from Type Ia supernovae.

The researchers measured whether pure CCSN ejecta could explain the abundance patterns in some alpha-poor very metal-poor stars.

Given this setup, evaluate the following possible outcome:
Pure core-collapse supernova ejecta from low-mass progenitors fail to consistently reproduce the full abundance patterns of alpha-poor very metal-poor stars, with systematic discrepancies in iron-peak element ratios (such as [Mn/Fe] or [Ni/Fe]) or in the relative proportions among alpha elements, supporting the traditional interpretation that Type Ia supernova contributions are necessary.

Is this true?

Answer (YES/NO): NO